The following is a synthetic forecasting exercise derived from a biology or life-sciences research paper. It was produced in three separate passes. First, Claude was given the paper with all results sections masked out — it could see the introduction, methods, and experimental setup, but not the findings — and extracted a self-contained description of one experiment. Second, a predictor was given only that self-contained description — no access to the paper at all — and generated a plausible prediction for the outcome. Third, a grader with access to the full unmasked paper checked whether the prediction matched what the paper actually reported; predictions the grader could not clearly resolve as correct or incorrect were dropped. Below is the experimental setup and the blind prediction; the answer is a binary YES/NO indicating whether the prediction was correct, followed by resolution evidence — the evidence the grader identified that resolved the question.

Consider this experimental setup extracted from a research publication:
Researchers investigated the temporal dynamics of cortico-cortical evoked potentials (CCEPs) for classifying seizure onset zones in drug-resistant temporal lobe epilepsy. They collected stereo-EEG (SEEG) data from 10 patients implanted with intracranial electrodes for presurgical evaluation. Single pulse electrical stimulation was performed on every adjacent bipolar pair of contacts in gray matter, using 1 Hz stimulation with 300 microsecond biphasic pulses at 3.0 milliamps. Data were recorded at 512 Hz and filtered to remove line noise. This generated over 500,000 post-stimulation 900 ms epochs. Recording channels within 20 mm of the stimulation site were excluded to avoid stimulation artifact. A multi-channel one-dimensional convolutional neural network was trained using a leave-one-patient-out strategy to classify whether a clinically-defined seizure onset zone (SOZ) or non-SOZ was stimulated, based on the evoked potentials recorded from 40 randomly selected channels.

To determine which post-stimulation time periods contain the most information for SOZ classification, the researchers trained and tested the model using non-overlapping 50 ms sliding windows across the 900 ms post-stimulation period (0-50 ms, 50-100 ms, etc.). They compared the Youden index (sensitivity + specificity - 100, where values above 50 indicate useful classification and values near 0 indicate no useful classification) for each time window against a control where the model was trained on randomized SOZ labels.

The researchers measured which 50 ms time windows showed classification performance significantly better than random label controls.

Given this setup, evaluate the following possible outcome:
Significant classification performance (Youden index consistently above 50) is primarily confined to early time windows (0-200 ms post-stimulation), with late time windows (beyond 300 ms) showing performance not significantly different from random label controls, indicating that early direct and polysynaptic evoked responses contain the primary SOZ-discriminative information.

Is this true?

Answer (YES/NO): NO